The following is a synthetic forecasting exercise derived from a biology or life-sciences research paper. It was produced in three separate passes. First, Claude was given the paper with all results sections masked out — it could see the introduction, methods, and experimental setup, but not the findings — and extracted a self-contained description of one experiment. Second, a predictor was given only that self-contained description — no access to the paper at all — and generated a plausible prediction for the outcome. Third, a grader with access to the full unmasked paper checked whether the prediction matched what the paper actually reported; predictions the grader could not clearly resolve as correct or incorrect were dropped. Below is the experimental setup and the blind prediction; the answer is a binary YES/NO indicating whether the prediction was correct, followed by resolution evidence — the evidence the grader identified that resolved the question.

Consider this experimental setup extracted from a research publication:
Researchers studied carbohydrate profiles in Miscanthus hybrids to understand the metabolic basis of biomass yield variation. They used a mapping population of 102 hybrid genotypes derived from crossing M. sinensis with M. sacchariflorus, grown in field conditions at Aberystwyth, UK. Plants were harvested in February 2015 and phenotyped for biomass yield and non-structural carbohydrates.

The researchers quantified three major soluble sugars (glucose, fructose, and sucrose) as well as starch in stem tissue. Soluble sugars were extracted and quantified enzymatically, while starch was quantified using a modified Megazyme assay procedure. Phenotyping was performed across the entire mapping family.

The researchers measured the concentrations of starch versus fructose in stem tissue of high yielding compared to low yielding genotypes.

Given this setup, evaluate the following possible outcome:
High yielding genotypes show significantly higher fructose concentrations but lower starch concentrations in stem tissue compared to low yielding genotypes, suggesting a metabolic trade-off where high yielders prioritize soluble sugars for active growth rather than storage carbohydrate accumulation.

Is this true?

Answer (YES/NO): NO